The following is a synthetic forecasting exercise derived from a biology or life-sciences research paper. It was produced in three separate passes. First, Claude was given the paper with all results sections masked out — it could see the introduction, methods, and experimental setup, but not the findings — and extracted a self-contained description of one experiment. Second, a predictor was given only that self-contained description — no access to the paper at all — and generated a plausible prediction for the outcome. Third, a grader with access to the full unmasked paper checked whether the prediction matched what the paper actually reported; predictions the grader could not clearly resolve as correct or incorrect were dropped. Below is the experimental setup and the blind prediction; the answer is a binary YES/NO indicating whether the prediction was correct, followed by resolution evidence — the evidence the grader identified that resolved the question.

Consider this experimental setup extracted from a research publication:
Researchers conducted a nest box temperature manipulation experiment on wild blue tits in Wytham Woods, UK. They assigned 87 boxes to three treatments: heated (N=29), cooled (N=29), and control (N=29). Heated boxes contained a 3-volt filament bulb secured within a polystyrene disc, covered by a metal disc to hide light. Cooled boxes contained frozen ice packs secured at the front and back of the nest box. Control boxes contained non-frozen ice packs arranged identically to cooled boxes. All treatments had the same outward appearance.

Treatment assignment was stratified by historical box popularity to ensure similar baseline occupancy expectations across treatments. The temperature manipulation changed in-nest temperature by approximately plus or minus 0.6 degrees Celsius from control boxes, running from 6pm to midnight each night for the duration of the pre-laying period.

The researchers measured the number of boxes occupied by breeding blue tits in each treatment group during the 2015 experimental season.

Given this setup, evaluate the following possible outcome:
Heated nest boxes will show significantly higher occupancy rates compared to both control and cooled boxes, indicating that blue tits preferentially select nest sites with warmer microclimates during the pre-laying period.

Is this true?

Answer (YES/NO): NO